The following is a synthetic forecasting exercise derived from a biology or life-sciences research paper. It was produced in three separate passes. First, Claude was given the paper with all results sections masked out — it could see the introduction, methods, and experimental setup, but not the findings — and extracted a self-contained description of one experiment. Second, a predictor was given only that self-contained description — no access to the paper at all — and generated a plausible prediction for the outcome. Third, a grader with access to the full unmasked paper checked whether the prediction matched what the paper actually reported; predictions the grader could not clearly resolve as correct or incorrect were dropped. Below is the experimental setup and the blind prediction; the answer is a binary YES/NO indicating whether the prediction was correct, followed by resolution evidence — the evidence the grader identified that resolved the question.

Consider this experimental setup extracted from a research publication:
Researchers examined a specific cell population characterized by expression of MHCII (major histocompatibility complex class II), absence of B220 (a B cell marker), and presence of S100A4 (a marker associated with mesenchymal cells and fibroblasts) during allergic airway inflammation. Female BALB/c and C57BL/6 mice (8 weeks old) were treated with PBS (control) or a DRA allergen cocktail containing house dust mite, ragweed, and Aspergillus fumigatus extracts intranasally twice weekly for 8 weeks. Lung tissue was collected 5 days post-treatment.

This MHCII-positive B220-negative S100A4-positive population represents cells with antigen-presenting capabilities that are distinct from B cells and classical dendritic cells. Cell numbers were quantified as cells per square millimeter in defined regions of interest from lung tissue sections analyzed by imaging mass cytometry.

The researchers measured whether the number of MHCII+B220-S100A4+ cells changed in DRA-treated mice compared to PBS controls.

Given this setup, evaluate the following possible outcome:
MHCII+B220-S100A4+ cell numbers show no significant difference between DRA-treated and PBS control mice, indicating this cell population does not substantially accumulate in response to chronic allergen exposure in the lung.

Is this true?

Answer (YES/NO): NO